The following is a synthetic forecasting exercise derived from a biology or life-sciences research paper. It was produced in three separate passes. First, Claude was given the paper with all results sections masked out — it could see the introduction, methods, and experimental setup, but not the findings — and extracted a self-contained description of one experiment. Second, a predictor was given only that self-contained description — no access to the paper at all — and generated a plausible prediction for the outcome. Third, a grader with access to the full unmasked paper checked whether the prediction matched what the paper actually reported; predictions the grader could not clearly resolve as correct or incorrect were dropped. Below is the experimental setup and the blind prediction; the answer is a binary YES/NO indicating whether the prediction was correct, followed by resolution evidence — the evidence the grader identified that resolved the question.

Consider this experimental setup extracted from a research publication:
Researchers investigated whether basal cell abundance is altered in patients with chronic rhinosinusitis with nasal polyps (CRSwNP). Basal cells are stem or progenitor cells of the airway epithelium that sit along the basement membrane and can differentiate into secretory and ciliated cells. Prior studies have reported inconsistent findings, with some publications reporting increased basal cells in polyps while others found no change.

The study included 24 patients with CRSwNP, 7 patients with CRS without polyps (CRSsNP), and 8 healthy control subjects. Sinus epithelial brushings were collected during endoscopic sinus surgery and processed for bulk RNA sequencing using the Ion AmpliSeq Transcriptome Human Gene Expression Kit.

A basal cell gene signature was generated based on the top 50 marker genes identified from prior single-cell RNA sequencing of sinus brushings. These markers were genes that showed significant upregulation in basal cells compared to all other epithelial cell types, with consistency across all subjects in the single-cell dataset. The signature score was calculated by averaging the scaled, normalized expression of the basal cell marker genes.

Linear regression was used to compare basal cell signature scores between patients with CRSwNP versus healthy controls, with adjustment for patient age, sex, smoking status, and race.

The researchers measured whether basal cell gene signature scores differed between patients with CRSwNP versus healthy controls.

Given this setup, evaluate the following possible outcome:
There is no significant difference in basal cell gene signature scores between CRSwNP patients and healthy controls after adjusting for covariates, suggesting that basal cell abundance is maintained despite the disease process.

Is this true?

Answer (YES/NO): YES